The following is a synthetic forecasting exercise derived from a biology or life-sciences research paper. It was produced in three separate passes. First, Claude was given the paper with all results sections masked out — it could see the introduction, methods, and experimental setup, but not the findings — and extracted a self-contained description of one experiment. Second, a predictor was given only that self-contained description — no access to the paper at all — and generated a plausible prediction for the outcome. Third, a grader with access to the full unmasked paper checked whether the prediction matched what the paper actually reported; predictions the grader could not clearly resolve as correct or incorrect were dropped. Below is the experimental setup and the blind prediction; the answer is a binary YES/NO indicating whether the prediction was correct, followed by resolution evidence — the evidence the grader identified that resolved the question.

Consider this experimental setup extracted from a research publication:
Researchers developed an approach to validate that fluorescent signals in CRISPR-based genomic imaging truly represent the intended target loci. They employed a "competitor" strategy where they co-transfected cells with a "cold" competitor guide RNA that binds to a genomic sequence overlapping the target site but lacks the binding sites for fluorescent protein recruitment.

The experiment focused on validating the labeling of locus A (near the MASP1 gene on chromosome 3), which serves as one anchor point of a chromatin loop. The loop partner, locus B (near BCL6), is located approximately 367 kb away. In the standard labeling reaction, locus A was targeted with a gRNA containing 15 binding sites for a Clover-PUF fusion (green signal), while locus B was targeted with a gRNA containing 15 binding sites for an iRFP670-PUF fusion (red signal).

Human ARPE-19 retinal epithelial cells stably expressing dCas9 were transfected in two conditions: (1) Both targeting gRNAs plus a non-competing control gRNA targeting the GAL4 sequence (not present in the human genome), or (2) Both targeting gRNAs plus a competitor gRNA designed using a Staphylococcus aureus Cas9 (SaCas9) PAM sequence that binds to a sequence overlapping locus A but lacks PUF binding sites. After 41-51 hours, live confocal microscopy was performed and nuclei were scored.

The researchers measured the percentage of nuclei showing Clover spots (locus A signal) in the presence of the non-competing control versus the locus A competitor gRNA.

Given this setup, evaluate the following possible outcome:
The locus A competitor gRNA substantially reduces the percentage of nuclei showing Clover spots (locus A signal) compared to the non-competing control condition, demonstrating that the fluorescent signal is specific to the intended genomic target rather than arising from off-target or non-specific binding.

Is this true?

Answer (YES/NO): YES